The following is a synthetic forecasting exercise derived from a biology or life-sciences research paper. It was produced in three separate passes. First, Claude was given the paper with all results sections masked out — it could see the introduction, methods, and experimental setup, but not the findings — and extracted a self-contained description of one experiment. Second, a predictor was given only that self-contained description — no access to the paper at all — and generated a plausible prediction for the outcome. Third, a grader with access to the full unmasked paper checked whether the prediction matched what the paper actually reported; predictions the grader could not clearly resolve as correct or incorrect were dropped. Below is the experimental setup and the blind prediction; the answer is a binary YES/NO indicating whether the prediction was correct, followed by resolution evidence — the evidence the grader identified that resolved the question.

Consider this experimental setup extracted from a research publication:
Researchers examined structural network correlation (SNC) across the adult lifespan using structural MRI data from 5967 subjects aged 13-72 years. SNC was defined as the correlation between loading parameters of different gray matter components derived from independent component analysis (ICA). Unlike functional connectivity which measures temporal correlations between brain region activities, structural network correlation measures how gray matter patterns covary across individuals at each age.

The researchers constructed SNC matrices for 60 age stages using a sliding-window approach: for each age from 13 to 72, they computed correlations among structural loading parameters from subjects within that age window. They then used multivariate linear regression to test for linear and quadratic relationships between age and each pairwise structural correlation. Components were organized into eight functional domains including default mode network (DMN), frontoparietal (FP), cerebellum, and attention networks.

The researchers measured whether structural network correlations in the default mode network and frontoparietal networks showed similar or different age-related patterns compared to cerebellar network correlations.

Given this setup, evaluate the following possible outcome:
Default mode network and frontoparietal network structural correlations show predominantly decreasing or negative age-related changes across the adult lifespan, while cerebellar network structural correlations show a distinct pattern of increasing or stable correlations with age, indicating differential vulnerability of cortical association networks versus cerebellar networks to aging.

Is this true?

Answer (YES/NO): NO